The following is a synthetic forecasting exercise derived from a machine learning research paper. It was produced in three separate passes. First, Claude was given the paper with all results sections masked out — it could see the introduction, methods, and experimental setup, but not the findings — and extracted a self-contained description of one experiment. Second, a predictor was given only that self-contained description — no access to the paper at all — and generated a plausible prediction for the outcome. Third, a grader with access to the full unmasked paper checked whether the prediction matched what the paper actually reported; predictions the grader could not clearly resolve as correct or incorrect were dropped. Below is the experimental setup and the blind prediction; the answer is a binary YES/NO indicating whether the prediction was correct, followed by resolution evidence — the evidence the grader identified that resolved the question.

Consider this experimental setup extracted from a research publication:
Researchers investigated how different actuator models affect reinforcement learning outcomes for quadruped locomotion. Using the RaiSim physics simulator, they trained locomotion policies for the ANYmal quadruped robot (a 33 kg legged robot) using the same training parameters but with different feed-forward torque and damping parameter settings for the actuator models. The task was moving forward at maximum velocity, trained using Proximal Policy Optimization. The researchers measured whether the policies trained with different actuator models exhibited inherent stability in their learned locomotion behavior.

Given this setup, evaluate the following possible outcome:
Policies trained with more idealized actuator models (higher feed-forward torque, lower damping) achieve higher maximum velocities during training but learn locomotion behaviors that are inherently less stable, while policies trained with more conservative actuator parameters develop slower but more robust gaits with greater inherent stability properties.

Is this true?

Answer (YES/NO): NO